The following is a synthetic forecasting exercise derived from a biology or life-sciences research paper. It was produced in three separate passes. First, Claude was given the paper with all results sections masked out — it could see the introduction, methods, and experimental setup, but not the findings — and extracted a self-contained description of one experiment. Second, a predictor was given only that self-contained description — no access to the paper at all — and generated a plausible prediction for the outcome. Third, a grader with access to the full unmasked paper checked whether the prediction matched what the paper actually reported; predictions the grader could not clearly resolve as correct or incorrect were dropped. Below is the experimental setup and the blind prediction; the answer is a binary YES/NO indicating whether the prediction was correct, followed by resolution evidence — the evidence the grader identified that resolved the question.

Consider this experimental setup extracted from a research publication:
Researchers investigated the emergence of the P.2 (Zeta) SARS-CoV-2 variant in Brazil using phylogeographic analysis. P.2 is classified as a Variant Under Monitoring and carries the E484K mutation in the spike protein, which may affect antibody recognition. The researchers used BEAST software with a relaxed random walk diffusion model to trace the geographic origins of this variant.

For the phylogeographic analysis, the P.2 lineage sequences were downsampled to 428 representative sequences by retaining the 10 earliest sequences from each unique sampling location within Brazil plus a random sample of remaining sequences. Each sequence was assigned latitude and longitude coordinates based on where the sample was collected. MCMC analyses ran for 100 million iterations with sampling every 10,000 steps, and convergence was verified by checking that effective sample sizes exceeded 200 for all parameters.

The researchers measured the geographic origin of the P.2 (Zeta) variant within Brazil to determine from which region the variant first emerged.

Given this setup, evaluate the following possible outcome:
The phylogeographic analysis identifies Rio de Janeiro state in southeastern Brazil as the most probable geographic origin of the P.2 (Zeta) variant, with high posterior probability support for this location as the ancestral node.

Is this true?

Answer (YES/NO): NO